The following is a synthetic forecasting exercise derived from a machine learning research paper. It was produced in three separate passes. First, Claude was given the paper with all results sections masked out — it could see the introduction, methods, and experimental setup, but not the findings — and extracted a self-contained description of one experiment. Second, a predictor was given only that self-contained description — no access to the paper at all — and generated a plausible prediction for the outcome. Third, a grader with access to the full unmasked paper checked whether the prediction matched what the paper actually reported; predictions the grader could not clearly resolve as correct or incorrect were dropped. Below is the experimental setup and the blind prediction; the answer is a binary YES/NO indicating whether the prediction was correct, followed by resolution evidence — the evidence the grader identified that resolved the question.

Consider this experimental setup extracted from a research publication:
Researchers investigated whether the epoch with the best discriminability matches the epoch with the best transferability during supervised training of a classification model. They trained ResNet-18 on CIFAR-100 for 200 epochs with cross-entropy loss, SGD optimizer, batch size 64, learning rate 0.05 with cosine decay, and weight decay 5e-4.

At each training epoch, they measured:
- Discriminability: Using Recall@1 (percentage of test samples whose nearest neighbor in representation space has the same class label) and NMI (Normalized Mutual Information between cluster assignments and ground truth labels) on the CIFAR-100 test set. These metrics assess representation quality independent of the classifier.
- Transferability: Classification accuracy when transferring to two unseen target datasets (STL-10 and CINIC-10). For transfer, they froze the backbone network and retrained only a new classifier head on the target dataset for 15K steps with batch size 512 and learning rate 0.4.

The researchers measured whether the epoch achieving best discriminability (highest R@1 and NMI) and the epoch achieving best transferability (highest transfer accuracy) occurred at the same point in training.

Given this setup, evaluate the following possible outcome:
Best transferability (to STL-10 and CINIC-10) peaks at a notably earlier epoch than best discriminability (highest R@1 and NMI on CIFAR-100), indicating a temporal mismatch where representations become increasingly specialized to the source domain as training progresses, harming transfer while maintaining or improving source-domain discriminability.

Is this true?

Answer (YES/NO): YES